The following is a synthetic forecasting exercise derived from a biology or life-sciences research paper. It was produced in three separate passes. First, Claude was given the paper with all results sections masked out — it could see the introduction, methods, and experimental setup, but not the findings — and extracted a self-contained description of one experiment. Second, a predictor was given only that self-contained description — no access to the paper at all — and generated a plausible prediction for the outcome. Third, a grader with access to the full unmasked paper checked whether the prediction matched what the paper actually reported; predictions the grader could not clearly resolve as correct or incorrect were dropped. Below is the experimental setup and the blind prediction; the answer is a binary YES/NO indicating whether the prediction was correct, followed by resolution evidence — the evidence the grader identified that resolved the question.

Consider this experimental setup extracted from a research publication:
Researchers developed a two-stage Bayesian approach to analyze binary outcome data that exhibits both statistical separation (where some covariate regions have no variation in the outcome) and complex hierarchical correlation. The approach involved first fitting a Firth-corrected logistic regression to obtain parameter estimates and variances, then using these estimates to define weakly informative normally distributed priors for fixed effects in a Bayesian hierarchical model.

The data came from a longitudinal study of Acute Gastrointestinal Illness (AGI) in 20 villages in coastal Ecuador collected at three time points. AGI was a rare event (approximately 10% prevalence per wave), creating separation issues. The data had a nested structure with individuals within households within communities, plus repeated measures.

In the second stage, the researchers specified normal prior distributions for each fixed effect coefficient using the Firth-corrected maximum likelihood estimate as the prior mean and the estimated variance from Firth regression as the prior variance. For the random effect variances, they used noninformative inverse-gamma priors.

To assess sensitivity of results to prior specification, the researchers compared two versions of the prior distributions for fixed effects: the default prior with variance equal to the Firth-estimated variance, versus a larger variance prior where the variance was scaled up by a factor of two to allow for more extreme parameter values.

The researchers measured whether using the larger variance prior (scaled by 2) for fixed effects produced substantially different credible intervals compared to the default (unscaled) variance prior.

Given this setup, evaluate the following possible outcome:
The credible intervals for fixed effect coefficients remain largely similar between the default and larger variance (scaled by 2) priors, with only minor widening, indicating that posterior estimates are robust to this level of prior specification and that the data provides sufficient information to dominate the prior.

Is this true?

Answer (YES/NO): YES